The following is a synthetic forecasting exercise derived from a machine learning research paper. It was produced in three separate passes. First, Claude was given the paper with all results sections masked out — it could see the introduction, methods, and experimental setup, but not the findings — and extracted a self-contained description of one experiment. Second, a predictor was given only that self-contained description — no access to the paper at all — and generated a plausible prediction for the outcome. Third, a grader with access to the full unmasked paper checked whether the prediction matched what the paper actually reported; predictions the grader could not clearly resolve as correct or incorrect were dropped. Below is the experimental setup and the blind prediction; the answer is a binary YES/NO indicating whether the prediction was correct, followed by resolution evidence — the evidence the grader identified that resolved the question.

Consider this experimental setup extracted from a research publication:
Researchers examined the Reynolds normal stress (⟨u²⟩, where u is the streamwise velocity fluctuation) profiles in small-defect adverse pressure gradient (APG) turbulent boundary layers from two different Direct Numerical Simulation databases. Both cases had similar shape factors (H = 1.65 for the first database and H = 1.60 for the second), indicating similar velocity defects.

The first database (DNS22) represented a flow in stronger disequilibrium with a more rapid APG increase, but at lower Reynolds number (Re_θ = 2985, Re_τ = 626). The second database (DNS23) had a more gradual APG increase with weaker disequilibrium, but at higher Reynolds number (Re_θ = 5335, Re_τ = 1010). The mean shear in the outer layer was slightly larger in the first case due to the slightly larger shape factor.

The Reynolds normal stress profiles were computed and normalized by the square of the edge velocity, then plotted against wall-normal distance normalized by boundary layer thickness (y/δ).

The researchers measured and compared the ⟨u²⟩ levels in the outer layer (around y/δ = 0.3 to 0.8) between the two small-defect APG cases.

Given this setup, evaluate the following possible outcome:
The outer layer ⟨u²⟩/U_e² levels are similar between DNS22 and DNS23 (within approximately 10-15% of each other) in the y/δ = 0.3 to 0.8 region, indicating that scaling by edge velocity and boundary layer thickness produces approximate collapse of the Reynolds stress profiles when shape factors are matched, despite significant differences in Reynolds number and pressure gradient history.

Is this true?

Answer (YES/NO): NO